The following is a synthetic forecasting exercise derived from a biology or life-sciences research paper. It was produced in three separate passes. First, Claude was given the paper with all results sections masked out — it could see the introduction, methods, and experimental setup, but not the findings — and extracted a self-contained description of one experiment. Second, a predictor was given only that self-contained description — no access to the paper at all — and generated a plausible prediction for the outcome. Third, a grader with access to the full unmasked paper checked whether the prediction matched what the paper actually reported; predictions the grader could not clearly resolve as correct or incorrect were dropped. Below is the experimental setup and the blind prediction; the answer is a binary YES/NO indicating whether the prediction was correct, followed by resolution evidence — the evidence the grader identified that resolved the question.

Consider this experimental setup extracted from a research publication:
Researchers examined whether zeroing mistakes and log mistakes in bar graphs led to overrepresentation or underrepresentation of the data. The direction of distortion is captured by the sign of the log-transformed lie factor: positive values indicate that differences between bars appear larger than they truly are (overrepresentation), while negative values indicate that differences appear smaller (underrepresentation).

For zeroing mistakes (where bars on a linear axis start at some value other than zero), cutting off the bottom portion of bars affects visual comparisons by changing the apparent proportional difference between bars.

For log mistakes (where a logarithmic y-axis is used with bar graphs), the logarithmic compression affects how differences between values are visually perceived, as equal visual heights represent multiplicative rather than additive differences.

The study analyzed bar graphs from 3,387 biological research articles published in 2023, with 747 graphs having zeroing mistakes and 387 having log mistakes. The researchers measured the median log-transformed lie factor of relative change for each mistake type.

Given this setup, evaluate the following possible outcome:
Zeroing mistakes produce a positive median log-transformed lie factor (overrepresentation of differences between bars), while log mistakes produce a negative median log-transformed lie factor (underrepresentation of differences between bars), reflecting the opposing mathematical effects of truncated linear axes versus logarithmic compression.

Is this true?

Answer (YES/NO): YES